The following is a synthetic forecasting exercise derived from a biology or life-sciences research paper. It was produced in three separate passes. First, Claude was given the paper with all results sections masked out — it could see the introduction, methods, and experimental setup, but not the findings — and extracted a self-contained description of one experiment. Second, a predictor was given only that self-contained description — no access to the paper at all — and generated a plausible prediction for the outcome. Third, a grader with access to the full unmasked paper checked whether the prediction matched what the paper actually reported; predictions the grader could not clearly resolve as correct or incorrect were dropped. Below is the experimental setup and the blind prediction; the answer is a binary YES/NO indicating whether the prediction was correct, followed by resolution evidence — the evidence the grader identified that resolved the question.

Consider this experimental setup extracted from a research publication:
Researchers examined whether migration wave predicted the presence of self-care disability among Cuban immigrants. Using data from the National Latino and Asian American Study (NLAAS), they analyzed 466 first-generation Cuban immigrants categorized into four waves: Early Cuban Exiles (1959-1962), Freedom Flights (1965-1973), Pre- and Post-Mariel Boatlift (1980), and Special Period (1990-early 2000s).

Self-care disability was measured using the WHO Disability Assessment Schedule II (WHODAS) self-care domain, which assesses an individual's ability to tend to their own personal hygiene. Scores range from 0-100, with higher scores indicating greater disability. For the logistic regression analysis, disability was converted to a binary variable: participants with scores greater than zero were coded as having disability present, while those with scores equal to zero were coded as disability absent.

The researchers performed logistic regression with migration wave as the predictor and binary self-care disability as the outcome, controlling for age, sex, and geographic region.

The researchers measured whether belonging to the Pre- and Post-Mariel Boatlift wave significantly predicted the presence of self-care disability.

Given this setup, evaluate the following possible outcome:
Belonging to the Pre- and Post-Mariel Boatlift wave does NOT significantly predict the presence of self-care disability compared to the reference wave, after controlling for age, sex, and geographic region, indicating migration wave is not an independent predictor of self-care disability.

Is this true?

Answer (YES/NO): YES